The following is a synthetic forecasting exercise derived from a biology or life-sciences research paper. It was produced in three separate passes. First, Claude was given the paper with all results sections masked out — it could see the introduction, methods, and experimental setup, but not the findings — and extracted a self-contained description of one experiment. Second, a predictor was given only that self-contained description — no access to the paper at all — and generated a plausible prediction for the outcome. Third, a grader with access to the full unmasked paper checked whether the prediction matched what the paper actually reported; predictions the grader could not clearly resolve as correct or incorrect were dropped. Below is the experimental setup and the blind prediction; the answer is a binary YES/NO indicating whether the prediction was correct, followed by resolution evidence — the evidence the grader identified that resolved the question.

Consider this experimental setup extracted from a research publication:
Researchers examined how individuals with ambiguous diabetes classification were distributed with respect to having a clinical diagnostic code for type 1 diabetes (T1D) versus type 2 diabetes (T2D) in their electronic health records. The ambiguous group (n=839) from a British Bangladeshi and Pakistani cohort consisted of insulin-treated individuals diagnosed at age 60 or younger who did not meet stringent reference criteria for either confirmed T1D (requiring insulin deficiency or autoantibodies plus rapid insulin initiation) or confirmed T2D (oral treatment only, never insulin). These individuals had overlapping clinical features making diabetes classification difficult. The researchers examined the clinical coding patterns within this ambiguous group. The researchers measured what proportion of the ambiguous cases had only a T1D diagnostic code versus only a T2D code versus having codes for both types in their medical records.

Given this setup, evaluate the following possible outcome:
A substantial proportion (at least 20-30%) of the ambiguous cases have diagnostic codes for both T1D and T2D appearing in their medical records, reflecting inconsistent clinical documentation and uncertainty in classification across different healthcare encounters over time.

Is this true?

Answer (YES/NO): NO